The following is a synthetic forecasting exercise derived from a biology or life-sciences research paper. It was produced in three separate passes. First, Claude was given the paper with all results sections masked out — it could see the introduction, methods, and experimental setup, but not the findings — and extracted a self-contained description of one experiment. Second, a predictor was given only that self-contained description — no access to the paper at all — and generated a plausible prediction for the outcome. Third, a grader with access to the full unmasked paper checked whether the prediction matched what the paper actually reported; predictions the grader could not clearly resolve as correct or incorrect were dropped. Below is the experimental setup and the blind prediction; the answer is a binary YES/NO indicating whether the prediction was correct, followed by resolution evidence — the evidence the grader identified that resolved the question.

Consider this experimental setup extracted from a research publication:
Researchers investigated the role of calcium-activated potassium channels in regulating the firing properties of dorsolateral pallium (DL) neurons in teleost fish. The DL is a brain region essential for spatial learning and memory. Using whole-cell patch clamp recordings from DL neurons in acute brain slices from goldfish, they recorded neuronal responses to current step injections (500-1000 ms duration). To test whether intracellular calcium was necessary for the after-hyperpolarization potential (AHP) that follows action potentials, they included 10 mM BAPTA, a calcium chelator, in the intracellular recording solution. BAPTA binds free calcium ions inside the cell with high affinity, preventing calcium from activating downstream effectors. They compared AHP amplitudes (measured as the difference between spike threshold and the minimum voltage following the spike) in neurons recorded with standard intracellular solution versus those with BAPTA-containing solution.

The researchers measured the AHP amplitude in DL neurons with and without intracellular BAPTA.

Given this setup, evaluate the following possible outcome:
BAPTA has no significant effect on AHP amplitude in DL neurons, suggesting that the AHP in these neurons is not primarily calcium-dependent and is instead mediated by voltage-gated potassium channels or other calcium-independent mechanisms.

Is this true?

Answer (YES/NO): NO